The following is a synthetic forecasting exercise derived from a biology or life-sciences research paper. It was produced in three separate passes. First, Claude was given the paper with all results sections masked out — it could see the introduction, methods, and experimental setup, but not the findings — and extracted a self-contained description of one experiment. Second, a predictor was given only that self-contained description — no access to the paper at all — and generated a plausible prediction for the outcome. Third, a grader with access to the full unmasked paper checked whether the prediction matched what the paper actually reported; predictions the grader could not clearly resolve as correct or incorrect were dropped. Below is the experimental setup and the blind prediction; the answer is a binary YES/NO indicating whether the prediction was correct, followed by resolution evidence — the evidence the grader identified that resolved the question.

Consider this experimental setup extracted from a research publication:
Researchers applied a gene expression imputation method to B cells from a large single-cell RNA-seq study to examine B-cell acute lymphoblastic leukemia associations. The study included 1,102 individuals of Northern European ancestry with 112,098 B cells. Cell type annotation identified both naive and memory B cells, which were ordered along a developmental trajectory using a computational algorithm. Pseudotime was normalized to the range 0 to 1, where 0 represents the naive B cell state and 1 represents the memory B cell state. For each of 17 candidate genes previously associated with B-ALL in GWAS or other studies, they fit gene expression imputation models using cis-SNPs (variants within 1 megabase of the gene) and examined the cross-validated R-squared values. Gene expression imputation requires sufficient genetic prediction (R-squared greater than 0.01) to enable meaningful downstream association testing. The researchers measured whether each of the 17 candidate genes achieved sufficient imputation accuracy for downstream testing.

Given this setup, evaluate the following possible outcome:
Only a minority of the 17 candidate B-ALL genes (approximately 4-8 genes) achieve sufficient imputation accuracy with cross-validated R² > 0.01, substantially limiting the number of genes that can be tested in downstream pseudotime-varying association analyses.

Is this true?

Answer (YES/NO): YES